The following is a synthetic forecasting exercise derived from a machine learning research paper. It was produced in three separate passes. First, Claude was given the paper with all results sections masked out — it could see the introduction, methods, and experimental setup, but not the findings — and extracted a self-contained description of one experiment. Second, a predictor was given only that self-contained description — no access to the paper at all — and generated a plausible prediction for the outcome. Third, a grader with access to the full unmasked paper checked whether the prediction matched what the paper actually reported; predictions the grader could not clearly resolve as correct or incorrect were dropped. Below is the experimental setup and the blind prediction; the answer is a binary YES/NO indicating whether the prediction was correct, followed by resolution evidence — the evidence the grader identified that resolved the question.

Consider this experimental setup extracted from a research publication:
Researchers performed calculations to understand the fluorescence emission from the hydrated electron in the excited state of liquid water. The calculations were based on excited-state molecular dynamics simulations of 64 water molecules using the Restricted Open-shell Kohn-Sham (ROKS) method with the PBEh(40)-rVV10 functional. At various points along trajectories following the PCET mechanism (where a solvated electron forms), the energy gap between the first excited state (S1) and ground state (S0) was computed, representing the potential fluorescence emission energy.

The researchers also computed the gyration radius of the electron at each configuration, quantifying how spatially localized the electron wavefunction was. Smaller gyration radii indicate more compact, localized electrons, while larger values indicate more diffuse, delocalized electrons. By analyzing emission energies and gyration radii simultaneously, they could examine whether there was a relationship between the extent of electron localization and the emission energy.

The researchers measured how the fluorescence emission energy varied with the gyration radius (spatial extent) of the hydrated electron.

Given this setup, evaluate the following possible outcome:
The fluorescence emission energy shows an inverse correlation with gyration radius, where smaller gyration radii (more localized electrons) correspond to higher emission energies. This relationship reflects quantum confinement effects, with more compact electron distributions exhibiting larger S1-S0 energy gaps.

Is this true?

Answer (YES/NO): NO